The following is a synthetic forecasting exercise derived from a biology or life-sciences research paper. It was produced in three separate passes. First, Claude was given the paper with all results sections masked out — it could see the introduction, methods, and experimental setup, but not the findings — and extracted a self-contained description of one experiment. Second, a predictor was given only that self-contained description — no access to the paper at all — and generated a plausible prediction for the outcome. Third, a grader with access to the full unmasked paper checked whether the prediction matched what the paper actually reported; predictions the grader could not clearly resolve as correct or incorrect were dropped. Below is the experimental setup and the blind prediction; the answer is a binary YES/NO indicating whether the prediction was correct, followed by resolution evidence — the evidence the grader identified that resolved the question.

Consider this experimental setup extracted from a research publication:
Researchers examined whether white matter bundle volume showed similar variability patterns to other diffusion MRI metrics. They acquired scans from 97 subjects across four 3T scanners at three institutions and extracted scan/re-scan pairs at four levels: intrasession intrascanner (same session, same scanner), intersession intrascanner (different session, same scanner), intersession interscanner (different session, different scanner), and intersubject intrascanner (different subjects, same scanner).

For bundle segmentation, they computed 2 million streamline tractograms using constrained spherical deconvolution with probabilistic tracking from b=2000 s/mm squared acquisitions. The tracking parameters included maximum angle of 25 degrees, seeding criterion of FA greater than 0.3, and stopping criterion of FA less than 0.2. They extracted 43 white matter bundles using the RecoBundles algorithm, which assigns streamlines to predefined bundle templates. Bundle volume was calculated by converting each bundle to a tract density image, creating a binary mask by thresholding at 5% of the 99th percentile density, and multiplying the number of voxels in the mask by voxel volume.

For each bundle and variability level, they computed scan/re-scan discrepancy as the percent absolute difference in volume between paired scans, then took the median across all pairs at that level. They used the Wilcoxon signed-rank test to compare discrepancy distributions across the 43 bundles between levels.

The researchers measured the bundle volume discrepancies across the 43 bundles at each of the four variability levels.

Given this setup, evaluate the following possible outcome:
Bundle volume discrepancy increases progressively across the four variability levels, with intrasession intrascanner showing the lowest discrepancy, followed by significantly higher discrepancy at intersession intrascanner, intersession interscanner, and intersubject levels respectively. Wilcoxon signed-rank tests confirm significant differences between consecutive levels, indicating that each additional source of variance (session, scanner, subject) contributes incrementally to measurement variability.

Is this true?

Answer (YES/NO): NO